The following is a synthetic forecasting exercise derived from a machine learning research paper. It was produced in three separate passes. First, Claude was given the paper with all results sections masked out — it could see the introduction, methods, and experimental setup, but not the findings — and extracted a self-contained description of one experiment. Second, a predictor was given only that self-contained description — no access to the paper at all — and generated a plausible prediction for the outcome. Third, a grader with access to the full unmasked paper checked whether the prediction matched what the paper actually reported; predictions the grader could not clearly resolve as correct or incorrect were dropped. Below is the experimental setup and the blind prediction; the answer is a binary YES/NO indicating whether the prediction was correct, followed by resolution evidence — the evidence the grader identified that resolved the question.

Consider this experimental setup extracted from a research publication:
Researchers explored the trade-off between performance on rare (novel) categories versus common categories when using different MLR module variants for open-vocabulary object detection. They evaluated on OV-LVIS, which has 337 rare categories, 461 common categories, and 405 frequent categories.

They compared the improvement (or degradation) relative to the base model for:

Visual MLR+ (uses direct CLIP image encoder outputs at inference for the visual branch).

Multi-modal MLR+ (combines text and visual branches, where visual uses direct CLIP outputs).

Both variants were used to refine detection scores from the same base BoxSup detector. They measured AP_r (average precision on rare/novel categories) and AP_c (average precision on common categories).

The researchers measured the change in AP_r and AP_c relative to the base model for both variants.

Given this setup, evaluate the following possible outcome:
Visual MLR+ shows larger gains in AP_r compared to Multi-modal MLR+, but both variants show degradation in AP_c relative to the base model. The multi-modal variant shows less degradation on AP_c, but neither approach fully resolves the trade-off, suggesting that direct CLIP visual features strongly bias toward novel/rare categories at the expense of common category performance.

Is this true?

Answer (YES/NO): NO